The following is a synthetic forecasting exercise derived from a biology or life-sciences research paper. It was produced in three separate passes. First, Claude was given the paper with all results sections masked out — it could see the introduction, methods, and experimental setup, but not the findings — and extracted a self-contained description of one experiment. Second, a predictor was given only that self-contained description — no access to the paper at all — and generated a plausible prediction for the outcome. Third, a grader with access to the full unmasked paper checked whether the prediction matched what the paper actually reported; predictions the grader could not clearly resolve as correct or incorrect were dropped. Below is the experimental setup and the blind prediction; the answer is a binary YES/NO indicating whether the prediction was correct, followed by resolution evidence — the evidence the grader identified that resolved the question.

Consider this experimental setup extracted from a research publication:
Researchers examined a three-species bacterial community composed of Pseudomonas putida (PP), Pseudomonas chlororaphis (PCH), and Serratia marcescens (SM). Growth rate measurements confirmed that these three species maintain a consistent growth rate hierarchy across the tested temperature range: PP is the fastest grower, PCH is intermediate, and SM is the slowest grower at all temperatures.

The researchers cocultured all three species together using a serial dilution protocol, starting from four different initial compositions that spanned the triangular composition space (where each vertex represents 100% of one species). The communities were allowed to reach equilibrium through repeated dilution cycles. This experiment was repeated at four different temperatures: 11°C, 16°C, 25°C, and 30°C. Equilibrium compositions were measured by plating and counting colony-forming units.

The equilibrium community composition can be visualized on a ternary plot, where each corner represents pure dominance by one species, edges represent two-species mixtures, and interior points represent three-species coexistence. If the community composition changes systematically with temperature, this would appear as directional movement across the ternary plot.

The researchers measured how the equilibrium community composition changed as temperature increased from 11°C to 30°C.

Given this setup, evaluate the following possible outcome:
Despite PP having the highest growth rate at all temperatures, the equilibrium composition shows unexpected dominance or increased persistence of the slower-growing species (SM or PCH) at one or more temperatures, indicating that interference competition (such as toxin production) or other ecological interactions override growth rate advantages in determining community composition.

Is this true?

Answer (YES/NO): NO